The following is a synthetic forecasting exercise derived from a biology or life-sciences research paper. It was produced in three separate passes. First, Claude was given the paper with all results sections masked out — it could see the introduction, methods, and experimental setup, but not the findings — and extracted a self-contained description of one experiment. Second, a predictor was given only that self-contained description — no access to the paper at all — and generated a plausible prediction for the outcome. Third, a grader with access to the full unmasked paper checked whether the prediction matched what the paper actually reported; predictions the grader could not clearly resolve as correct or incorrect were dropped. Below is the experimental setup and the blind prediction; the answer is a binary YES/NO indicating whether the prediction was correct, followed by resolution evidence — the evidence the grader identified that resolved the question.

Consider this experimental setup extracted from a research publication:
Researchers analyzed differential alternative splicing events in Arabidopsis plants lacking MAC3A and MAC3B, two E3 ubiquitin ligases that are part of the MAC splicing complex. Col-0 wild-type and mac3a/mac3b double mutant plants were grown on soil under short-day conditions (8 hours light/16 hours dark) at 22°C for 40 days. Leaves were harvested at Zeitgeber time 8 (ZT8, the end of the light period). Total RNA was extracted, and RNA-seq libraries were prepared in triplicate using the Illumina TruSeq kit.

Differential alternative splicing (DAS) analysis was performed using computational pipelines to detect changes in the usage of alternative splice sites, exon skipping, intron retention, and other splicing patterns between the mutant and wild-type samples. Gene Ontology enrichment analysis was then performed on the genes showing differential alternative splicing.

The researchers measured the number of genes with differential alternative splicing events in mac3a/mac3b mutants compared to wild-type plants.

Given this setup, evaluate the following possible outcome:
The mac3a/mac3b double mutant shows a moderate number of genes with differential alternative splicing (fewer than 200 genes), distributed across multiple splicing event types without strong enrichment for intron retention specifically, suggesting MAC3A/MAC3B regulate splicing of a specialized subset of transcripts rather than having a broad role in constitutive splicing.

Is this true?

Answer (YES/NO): NO